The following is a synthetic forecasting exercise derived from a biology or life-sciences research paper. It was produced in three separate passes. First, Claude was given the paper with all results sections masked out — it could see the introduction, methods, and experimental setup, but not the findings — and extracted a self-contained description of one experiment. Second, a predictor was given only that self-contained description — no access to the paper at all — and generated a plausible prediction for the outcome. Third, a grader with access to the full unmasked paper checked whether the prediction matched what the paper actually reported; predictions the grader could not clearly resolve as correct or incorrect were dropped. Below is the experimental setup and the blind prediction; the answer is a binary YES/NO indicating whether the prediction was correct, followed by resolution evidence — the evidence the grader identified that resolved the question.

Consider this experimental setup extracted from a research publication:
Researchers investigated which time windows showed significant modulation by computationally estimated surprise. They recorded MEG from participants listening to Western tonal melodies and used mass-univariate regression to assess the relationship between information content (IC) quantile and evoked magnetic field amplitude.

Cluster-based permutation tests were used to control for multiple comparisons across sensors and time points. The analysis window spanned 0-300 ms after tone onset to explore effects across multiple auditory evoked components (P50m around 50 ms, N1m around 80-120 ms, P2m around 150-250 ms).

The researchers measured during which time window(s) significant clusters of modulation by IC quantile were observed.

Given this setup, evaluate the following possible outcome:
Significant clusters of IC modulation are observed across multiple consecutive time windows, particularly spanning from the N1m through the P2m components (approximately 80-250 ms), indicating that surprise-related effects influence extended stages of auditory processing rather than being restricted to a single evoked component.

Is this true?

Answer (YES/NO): NO